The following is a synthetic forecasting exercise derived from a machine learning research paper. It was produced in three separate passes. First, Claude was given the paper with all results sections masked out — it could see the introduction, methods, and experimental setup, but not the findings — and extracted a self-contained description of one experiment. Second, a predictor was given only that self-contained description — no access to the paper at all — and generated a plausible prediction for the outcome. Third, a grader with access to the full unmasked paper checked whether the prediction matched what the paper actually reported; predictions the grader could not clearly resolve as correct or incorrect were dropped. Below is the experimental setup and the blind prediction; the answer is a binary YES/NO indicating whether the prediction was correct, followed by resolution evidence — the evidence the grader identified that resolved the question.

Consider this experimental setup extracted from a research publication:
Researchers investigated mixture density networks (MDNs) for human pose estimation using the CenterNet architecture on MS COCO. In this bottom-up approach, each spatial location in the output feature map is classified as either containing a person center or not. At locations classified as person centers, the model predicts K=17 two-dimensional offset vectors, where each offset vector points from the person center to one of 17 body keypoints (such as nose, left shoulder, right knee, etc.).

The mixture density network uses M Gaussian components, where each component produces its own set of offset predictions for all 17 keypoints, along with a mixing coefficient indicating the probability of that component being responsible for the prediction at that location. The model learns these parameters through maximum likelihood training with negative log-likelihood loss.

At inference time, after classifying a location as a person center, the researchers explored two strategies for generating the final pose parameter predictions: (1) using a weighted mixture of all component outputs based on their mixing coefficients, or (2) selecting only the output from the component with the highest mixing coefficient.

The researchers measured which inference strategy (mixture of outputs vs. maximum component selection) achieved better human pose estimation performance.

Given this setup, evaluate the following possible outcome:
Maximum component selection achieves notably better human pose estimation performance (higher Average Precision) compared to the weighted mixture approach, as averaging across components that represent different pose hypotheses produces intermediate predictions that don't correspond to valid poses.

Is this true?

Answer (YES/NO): NO